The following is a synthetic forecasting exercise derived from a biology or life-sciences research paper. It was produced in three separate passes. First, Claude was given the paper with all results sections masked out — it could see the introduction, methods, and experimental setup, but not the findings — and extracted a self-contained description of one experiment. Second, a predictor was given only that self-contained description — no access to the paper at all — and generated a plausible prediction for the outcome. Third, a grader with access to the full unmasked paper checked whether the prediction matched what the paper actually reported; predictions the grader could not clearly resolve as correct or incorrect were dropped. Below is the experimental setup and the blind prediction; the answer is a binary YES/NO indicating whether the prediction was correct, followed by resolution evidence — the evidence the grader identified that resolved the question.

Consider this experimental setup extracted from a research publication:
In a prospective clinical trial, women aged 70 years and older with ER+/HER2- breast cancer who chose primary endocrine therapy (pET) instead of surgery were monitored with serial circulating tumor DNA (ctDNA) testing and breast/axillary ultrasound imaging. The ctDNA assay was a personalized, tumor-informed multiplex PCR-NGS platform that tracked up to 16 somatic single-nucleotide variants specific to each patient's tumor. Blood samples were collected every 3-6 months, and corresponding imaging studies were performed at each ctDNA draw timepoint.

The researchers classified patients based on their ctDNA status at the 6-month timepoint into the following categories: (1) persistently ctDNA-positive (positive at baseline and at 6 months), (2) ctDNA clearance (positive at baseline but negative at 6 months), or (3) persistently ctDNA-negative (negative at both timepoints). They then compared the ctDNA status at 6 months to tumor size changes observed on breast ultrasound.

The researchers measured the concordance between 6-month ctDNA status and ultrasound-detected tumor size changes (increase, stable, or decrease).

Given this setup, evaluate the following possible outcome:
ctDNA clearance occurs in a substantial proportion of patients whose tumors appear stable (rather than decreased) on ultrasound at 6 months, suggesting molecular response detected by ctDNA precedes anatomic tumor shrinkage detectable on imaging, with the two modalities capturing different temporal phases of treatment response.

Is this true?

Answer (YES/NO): NO